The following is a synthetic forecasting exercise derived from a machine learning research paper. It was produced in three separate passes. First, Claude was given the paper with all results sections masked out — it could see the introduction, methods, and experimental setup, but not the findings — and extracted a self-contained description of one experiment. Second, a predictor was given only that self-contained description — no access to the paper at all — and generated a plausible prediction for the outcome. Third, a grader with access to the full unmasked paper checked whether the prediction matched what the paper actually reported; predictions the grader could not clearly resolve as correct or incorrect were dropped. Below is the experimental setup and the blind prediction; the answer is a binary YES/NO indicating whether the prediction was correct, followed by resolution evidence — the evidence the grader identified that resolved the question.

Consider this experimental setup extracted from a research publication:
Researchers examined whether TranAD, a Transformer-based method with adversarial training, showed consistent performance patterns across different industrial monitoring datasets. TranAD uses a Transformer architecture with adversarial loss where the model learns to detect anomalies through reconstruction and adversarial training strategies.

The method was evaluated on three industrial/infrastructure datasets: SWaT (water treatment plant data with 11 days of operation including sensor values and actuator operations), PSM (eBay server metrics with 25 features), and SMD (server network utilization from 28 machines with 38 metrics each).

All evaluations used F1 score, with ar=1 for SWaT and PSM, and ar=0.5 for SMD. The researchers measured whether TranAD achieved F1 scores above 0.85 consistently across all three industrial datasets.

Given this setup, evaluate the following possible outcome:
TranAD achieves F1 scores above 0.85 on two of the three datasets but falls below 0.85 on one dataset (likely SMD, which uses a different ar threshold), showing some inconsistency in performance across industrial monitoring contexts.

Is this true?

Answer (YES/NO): NO